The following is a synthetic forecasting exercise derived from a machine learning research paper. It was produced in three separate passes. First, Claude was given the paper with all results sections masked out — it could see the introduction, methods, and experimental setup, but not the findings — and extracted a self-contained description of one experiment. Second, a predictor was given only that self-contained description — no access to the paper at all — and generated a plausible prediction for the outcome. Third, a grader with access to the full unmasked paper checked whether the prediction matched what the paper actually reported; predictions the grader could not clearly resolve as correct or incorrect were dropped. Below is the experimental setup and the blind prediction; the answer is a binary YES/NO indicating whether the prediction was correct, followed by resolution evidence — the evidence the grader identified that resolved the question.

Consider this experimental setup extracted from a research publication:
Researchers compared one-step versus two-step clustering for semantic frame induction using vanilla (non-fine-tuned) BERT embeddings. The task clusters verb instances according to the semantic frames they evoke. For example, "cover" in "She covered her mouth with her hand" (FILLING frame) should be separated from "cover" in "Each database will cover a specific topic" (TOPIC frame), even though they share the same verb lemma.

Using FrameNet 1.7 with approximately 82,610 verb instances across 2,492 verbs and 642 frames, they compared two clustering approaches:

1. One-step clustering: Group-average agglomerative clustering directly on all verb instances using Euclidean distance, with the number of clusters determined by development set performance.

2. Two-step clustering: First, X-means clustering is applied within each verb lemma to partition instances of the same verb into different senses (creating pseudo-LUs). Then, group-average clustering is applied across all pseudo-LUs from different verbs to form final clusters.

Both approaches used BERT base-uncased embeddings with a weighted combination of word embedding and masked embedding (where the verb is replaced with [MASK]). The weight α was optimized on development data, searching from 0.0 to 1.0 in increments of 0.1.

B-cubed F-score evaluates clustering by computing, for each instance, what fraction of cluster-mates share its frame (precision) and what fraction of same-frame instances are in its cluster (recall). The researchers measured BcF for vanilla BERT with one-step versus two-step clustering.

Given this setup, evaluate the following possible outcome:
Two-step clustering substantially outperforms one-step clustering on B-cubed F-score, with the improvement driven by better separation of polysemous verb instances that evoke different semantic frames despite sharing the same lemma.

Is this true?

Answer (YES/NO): YES